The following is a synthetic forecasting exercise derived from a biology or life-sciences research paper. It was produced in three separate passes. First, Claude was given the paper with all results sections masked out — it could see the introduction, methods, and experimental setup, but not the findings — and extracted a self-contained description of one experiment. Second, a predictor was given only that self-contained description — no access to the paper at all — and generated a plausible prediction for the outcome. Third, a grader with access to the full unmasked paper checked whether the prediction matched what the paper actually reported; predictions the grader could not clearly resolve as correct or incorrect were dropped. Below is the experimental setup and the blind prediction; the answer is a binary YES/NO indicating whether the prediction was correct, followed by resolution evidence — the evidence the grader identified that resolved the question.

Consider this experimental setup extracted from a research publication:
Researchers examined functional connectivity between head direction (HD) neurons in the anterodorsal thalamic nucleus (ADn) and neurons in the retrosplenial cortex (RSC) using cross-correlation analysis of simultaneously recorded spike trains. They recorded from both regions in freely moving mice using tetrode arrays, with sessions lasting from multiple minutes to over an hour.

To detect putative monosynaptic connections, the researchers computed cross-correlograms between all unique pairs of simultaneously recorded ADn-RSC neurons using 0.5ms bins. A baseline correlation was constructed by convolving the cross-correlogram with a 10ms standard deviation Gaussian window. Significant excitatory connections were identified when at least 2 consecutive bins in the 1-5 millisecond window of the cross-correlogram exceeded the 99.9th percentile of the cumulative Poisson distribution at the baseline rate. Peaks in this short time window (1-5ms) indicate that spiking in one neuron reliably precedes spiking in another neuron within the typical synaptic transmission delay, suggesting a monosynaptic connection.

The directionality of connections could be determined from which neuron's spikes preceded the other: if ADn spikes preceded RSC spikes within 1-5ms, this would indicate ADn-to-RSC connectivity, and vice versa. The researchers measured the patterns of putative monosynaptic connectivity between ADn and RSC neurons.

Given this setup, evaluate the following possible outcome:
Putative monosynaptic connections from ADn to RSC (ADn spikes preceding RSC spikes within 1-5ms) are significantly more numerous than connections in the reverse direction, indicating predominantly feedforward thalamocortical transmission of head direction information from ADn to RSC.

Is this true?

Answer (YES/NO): YES